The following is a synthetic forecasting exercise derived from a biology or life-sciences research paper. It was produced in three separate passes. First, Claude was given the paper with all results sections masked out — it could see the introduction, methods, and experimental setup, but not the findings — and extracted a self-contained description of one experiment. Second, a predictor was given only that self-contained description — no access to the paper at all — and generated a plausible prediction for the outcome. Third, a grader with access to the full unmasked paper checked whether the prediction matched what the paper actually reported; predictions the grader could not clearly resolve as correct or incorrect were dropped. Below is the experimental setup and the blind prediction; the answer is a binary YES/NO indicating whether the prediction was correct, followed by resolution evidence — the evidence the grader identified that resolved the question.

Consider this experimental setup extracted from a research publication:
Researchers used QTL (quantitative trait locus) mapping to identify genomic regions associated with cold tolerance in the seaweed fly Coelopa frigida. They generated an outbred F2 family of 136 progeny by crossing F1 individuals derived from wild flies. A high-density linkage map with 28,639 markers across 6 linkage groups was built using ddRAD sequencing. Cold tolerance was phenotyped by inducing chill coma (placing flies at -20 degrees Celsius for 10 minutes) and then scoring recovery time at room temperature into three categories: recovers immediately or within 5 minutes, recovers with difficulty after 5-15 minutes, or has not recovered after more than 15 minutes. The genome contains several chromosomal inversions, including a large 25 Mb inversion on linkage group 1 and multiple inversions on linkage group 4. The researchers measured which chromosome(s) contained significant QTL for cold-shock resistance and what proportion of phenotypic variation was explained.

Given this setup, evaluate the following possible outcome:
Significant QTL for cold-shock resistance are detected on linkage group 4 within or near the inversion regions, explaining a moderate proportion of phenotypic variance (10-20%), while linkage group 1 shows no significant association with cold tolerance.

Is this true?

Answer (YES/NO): YES